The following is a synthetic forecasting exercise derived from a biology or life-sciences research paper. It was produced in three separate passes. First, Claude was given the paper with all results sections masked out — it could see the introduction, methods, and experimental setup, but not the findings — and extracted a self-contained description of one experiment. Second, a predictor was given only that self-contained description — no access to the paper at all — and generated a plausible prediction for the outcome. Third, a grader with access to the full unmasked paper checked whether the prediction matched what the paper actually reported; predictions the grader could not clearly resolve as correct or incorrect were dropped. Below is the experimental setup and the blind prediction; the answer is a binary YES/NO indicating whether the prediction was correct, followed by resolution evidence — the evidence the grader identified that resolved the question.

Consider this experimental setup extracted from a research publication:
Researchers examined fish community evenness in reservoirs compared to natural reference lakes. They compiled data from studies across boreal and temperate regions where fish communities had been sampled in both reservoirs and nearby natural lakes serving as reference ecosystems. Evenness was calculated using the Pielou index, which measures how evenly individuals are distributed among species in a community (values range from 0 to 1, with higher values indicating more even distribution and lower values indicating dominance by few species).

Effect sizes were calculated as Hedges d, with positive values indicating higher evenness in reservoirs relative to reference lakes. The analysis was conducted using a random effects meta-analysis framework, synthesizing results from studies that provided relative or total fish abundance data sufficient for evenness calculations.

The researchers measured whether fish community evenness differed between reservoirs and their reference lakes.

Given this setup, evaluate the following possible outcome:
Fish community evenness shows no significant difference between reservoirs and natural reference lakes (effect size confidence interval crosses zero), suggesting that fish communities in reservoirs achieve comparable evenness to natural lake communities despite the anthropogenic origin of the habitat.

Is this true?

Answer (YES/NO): YES